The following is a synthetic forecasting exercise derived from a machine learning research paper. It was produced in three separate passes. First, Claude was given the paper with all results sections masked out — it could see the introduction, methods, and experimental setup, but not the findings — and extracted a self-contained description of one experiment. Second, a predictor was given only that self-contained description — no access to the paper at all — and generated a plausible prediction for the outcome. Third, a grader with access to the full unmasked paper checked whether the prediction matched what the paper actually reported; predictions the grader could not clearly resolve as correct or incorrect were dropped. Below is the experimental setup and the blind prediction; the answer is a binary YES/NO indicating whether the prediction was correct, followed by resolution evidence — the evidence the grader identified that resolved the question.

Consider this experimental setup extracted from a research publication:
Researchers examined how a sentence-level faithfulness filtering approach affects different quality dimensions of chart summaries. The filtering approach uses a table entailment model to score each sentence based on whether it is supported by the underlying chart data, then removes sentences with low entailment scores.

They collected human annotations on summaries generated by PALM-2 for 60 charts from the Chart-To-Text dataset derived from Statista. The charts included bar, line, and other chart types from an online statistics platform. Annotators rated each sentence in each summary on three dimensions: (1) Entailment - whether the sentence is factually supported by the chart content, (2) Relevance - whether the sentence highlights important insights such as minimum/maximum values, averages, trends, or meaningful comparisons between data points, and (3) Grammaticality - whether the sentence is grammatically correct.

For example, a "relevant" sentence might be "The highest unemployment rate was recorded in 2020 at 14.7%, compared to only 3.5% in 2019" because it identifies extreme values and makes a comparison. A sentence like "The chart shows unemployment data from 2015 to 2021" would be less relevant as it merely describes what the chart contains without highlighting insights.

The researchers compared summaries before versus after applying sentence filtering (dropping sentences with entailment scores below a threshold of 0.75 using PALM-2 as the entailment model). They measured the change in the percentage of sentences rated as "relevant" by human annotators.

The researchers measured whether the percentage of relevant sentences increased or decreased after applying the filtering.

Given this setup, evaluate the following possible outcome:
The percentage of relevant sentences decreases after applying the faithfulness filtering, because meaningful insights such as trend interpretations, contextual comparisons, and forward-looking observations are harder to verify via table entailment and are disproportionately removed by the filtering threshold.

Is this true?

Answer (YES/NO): NO